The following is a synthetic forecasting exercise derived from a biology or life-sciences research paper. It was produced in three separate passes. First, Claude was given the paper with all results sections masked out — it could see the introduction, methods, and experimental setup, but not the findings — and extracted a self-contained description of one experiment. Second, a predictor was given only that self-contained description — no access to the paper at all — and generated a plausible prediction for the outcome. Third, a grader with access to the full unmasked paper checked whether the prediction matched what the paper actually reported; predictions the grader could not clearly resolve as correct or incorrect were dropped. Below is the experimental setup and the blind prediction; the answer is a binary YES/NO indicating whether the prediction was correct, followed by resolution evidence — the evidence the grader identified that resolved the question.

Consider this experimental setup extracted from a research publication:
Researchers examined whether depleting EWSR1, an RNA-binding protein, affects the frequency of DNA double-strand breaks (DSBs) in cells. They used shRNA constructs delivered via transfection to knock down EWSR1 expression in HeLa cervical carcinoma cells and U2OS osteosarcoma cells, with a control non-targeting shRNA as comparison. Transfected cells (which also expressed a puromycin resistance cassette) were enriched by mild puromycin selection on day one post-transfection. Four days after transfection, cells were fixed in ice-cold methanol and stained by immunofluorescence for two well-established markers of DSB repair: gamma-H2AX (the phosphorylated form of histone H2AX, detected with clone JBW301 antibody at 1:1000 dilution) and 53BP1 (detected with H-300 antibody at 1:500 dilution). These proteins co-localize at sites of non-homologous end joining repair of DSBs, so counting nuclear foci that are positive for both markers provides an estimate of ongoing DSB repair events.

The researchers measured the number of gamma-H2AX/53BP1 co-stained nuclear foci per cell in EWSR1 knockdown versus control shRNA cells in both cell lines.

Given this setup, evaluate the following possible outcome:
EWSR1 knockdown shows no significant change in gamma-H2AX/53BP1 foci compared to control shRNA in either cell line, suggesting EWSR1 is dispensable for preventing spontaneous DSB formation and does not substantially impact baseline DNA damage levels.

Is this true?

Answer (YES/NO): NO